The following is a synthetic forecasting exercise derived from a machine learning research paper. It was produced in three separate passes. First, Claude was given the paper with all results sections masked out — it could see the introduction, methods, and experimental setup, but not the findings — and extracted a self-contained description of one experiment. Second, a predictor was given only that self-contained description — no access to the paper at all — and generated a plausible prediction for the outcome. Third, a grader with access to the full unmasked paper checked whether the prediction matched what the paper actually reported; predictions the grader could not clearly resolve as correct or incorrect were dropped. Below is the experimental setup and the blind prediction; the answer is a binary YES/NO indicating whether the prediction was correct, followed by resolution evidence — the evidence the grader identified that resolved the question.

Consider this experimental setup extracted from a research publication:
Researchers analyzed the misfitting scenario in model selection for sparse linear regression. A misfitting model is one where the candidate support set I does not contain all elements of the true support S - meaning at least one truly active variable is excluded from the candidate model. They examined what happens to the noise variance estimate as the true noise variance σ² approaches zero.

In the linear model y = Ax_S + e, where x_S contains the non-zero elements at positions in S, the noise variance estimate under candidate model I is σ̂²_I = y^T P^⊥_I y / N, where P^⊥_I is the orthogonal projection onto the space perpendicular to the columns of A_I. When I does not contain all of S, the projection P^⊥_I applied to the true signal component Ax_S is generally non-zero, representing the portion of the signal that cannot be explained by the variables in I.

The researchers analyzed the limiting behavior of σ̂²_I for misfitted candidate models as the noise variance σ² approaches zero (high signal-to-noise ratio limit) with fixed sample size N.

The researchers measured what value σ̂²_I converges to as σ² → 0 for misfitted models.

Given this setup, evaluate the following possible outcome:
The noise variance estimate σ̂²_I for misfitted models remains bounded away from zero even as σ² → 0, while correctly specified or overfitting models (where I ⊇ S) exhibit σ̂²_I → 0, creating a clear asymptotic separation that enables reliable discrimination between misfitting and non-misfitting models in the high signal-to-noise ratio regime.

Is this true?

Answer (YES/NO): YES